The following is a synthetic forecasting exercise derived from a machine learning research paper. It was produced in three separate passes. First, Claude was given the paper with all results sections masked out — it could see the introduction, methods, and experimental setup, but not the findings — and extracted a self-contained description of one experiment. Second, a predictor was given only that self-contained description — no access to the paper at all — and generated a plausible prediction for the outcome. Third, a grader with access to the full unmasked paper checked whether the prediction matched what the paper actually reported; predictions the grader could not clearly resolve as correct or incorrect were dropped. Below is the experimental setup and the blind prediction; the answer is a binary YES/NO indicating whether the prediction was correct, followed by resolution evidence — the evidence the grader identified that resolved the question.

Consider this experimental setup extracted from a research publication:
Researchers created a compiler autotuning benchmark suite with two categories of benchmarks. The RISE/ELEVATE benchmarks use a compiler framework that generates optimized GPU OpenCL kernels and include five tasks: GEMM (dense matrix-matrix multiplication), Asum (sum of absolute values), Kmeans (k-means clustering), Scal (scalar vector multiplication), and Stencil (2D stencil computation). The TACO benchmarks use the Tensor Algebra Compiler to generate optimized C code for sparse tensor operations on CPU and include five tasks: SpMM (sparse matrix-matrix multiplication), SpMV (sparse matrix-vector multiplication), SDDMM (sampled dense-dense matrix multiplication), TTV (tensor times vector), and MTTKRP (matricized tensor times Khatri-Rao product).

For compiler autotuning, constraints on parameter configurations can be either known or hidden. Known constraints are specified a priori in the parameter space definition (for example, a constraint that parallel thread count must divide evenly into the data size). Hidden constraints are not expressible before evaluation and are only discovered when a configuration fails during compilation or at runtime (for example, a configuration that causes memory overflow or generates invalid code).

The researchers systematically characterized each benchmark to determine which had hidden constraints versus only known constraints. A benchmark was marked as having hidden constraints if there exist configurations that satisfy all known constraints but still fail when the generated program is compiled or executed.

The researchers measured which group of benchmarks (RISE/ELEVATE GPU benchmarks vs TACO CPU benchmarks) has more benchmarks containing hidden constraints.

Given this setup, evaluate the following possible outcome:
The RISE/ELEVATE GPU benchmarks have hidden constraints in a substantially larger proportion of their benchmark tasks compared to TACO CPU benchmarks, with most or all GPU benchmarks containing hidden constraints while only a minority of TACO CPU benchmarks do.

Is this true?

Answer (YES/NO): YES